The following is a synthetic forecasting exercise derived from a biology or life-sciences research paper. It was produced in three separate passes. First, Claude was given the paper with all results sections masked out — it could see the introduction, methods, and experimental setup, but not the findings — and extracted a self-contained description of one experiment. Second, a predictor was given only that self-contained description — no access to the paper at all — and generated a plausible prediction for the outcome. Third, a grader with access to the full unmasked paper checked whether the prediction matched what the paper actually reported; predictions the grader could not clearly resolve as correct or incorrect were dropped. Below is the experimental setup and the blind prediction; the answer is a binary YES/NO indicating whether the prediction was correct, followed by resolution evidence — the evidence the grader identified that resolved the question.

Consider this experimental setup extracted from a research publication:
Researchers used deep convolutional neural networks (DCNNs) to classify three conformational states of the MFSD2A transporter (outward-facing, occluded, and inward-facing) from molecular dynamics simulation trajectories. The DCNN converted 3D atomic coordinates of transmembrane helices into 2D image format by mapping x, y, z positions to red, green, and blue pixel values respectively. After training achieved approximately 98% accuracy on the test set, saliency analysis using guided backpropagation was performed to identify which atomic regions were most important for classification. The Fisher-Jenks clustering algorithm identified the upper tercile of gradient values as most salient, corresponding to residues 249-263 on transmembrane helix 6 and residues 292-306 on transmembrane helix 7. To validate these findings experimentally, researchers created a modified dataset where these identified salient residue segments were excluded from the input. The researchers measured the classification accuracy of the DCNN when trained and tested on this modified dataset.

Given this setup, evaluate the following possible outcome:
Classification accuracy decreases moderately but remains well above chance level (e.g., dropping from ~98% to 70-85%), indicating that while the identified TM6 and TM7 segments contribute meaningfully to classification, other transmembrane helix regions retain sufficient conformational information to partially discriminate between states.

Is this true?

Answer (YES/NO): NO